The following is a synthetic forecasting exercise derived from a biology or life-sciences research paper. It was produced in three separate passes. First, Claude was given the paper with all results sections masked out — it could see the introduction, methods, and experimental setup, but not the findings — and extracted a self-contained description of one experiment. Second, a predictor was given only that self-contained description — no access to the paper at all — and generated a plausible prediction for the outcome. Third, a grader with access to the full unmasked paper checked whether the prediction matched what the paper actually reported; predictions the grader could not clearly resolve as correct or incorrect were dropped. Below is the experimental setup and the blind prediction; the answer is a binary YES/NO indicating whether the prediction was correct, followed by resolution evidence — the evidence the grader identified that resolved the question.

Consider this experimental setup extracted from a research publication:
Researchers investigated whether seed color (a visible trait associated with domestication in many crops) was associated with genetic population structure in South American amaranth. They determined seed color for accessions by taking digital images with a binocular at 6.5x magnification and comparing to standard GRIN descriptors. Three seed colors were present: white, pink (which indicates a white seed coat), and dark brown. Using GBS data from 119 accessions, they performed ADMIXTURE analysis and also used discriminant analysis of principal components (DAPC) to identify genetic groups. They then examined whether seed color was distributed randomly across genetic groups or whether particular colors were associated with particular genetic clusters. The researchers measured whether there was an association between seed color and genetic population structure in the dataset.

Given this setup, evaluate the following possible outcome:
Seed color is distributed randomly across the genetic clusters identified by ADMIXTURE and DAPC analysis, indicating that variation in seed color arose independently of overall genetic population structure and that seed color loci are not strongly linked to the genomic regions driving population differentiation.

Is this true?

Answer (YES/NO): NO